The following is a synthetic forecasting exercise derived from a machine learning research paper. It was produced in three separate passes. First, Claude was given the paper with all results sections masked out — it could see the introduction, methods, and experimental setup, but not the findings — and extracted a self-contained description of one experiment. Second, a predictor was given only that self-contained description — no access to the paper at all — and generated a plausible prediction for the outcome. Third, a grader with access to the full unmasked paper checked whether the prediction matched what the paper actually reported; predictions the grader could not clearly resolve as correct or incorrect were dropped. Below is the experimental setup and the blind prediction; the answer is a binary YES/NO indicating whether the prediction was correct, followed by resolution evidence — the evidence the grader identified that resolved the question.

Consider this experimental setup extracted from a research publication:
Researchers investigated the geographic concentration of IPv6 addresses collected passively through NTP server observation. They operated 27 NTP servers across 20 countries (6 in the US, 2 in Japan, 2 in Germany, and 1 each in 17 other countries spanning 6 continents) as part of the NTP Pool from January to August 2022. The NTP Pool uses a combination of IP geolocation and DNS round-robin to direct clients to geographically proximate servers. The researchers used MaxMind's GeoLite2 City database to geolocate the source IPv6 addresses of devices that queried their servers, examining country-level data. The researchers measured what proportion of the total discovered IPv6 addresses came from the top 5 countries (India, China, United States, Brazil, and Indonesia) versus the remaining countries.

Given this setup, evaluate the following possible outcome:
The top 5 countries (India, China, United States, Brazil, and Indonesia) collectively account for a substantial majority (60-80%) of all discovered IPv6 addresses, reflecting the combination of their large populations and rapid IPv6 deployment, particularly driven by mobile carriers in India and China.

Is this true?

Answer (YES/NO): YES